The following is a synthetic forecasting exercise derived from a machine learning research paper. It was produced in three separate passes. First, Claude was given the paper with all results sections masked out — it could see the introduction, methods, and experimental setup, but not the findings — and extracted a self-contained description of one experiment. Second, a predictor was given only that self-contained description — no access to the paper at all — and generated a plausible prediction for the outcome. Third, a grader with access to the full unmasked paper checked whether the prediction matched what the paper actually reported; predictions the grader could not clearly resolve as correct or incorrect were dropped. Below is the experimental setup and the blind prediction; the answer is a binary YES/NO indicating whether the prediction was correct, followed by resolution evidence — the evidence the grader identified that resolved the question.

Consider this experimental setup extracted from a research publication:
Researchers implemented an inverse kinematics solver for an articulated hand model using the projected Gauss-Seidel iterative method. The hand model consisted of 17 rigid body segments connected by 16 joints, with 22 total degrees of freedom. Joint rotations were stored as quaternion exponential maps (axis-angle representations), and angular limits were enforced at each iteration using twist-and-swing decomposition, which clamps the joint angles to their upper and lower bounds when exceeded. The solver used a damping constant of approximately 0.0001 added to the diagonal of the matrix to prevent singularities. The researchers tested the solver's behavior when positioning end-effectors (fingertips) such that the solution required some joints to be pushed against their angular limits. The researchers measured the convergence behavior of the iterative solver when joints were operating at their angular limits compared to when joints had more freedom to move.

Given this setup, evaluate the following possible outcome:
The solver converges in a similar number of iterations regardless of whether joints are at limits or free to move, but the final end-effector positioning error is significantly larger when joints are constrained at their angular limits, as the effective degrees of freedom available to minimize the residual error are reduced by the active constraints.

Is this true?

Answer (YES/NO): NO